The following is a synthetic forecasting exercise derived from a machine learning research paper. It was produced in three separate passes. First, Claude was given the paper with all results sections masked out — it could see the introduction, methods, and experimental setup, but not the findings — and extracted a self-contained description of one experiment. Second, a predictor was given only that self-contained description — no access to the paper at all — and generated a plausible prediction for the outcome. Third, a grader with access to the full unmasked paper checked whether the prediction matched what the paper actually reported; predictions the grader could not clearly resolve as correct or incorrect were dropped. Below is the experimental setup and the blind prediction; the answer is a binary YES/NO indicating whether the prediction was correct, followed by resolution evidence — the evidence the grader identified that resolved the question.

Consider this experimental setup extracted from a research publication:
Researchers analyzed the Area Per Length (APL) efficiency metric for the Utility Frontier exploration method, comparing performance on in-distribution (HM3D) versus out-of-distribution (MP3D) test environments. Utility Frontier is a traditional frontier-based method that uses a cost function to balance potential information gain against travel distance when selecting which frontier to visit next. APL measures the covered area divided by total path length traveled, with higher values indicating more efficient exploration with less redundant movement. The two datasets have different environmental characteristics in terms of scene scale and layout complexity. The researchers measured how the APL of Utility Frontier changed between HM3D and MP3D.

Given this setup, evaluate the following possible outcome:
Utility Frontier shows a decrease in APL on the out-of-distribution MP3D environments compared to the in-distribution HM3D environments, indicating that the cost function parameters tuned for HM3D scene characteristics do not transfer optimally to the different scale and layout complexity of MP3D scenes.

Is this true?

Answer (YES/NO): NO